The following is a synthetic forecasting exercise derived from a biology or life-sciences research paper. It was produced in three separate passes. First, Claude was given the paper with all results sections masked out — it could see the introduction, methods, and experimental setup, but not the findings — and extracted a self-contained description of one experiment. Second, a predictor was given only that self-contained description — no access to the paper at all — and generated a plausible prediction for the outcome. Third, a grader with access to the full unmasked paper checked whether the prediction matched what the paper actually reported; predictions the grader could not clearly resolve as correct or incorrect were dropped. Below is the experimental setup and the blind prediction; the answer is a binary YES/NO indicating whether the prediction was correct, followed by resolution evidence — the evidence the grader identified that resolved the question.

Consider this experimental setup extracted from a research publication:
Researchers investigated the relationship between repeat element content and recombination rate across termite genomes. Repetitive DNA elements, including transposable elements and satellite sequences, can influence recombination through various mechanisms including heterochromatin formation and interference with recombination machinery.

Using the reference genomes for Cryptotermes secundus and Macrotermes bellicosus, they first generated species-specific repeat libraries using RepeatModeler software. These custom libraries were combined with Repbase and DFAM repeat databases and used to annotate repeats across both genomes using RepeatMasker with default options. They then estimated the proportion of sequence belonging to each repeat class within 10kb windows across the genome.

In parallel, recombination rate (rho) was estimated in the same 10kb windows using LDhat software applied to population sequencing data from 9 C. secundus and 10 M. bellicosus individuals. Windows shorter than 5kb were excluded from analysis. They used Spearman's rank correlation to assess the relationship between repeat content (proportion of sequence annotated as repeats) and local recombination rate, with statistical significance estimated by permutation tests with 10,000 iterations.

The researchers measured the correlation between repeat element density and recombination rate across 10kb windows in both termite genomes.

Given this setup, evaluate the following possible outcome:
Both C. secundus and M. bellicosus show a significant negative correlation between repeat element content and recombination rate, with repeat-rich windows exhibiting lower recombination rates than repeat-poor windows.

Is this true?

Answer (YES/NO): NO